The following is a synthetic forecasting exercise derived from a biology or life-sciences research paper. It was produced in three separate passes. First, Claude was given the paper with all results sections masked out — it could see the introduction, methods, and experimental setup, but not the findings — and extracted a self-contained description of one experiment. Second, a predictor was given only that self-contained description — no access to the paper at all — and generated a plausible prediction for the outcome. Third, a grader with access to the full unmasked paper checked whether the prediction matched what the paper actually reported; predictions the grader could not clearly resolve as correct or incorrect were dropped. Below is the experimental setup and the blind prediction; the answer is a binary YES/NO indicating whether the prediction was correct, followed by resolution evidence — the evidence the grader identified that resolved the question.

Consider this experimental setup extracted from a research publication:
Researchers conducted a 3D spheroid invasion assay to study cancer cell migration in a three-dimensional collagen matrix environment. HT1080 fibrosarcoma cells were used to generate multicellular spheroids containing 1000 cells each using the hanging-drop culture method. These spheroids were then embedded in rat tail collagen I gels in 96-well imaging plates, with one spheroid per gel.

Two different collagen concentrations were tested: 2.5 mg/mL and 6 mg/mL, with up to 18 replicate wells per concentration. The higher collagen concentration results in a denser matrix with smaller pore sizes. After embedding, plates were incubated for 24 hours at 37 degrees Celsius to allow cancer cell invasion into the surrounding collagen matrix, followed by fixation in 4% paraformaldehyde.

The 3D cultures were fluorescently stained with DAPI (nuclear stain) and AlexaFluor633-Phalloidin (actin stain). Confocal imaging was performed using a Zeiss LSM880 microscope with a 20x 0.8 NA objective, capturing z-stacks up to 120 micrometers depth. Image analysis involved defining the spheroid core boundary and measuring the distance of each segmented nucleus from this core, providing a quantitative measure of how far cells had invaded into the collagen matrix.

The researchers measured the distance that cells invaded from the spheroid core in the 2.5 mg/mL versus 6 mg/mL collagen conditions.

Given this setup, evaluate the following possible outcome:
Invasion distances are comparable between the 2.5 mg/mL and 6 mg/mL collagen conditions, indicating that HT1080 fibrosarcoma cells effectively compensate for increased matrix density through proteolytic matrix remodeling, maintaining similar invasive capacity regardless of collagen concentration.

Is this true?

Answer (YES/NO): NO